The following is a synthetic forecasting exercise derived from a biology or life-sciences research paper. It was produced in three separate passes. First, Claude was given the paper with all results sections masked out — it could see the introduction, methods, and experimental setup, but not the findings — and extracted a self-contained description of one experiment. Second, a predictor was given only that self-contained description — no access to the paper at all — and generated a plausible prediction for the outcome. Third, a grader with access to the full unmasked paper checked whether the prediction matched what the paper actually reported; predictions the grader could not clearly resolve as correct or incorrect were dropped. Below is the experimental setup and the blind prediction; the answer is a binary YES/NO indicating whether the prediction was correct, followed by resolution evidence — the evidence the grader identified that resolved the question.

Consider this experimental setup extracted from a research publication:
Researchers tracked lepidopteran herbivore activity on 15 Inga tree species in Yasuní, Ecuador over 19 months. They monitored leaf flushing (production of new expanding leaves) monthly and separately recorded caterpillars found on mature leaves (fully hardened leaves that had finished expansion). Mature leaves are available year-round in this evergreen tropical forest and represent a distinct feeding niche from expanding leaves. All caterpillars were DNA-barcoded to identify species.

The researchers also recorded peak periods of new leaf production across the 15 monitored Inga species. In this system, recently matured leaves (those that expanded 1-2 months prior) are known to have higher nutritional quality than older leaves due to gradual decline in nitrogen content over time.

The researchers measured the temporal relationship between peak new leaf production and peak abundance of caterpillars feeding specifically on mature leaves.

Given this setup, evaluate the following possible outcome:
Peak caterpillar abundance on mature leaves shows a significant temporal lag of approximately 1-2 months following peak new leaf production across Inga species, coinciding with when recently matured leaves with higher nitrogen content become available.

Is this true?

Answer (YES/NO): YES